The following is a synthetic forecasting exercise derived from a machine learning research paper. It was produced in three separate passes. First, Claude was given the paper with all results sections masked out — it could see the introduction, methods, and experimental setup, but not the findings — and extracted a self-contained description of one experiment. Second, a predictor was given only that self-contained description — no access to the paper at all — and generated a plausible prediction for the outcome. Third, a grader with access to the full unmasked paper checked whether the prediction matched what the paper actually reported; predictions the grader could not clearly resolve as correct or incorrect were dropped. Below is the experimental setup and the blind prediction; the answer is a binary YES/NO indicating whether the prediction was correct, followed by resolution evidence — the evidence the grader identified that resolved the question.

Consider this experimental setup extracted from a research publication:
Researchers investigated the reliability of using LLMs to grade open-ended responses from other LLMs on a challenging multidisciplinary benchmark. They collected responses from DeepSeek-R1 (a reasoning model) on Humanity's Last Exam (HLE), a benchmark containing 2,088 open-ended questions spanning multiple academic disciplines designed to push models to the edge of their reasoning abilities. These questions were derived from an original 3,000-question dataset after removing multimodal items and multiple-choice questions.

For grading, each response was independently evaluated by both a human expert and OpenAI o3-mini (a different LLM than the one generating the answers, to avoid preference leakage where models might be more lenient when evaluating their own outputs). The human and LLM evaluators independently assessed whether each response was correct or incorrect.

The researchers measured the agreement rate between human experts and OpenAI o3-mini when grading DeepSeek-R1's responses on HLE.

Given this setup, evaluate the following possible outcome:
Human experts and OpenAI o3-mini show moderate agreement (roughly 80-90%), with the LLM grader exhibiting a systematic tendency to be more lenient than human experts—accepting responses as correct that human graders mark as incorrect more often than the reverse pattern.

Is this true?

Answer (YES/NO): NO